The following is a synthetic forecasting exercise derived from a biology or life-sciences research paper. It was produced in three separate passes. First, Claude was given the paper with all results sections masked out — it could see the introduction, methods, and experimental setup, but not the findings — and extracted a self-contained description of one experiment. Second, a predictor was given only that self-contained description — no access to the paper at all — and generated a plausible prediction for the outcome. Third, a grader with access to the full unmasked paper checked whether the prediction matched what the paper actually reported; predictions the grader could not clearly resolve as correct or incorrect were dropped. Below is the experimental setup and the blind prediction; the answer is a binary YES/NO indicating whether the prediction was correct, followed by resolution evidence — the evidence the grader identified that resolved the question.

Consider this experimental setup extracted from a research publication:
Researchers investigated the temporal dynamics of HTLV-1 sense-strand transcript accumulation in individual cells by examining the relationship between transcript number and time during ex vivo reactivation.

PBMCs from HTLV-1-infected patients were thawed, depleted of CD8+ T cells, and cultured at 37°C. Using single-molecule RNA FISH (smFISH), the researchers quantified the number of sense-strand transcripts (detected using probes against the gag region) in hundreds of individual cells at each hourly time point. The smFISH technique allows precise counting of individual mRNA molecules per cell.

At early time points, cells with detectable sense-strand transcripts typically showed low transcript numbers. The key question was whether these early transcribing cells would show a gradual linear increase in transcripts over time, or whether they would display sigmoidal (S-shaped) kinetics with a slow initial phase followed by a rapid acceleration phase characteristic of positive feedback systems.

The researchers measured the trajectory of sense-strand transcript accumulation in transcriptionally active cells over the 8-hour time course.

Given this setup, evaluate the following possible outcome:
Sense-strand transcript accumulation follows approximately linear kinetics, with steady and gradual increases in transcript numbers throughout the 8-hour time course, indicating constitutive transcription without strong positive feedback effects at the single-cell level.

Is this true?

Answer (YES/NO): NO